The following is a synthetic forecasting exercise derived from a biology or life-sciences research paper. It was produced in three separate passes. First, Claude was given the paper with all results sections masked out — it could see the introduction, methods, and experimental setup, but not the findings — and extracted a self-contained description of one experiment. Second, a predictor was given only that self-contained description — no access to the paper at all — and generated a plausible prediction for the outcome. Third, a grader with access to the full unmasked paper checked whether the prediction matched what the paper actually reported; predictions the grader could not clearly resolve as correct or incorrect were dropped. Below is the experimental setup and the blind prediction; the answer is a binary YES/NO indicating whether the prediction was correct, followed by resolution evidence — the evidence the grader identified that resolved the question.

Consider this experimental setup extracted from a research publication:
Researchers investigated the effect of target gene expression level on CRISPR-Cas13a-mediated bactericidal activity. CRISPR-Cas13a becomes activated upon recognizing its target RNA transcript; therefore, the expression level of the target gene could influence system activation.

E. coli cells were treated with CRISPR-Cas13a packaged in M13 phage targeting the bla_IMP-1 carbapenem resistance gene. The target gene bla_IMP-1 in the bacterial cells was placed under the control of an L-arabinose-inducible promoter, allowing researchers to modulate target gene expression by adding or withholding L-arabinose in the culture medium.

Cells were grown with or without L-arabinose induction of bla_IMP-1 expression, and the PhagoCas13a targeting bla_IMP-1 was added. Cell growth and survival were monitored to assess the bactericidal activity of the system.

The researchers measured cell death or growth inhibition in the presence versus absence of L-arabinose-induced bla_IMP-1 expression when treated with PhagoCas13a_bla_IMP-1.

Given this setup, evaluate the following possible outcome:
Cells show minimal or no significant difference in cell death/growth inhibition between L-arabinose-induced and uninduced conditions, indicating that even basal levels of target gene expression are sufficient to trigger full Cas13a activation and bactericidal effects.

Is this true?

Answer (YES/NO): NO